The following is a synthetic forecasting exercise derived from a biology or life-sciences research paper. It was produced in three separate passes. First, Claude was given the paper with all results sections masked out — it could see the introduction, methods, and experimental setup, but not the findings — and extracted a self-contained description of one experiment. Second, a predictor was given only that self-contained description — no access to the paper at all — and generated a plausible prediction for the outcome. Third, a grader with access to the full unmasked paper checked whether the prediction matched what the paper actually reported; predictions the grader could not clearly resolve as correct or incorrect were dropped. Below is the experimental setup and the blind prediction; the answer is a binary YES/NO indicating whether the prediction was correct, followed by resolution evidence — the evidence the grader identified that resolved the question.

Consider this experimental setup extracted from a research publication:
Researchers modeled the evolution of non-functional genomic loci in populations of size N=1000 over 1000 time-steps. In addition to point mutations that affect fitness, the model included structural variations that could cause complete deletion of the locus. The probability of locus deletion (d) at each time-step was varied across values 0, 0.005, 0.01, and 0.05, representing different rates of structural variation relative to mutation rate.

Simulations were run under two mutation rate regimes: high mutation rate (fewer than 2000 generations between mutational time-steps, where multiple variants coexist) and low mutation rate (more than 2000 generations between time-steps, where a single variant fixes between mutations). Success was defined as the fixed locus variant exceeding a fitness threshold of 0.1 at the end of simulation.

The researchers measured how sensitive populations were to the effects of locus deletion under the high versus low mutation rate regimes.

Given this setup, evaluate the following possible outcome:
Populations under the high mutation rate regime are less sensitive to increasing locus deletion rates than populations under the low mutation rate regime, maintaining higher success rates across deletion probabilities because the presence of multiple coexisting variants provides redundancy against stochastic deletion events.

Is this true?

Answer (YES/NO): YES